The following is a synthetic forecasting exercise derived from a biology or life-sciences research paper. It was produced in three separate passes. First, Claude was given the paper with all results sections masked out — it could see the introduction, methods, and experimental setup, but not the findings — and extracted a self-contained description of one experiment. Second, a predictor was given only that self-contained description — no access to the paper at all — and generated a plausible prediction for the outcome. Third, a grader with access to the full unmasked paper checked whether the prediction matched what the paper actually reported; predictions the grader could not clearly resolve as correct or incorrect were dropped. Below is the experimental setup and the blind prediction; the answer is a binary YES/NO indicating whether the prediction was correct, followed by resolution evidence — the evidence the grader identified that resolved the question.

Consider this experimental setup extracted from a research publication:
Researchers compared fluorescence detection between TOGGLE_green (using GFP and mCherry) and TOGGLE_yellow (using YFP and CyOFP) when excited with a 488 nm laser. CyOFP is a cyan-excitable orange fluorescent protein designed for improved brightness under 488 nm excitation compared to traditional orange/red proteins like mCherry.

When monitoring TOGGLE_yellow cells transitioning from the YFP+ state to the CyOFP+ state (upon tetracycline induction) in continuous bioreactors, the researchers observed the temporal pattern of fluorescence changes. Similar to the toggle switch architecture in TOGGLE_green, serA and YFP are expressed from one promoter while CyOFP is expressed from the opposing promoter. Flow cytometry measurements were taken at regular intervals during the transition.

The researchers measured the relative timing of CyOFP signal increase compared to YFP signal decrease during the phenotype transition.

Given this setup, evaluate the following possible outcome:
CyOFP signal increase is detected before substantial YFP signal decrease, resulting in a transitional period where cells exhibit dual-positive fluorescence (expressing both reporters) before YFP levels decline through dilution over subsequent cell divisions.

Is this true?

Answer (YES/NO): YES